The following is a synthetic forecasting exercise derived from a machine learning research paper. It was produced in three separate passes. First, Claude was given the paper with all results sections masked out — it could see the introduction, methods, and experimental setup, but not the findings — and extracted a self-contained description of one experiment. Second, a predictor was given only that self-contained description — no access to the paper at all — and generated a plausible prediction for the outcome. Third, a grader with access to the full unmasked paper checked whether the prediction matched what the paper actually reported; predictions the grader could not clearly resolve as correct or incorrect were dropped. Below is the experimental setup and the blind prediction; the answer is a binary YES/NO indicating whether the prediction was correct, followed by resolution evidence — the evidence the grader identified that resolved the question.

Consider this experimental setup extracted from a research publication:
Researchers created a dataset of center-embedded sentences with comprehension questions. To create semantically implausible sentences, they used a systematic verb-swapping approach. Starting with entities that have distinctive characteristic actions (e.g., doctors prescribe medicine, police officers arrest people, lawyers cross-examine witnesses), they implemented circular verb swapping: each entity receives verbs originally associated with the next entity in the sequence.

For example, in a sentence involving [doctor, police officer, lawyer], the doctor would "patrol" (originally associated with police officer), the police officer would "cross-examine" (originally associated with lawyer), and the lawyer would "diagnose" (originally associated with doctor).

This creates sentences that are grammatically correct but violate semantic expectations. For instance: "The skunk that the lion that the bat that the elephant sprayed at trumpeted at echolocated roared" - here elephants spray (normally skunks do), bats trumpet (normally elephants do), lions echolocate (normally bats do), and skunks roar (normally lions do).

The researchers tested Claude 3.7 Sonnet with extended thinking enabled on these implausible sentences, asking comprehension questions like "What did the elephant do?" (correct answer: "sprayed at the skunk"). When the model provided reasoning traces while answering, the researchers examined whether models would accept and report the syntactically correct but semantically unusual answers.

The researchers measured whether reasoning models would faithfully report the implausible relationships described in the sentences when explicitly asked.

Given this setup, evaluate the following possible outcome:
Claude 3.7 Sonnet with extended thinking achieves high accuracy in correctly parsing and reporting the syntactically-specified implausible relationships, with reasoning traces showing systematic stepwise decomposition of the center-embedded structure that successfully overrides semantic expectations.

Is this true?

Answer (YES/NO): NO